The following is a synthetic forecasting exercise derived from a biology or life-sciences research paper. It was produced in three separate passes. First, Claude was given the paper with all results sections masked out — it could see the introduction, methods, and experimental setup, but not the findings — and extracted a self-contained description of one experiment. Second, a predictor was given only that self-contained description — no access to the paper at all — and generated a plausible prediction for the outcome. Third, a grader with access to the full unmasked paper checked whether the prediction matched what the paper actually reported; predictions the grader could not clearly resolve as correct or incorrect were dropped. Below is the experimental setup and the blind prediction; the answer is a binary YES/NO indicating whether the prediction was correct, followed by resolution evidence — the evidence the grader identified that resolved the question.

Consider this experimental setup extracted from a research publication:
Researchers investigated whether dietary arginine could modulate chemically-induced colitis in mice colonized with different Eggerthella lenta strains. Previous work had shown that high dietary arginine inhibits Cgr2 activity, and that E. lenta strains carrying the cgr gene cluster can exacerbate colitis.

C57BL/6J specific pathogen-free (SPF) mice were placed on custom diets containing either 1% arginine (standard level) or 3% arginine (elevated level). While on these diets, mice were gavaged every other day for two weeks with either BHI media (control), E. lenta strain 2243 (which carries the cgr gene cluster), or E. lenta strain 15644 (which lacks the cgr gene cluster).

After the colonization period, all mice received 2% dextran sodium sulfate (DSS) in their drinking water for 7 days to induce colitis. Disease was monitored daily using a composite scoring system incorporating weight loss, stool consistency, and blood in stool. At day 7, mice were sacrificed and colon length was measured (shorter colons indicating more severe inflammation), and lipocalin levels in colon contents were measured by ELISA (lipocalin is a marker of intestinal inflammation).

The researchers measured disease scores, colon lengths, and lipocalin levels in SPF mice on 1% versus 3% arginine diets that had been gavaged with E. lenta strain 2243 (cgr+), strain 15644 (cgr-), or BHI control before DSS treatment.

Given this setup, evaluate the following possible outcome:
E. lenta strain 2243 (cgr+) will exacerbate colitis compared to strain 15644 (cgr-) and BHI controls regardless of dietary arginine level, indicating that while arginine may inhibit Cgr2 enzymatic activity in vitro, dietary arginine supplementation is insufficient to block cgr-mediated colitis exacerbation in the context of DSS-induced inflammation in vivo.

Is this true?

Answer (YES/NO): NO